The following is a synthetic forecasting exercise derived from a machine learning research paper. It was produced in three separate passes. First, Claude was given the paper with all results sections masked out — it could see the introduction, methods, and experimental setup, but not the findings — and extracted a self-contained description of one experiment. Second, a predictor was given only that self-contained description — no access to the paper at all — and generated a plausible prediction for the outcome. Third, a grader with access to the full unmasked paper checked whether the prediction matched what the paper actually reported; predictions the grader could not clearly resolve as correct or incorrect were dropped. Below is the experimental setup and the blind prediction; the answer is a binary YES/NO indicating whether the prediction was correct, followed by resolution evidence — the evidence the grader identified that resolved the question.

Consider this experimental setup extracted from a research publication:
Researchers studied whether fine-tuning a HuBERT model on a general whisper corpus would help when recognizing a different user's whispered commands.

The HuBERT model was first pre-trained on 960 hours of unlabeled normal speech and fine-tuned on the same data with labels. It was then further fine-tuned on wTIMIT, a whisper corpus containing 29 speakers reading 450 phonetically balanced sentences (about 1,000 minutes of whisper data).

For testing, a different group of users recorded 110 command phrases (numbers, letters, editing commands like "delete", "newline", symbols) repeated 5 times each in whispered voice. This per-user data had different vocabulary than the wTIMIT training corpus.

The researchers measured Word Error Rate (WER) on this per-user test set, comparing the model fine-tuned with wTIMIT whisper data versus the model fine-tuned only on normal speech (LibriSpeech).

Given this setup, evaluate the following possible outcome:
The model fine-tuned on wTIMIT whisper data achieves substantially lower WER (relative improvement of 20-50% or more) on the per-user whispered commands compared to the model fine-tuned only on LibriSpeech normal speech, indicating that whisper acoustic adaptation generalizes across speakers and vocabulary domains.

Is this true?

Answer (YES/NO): NO